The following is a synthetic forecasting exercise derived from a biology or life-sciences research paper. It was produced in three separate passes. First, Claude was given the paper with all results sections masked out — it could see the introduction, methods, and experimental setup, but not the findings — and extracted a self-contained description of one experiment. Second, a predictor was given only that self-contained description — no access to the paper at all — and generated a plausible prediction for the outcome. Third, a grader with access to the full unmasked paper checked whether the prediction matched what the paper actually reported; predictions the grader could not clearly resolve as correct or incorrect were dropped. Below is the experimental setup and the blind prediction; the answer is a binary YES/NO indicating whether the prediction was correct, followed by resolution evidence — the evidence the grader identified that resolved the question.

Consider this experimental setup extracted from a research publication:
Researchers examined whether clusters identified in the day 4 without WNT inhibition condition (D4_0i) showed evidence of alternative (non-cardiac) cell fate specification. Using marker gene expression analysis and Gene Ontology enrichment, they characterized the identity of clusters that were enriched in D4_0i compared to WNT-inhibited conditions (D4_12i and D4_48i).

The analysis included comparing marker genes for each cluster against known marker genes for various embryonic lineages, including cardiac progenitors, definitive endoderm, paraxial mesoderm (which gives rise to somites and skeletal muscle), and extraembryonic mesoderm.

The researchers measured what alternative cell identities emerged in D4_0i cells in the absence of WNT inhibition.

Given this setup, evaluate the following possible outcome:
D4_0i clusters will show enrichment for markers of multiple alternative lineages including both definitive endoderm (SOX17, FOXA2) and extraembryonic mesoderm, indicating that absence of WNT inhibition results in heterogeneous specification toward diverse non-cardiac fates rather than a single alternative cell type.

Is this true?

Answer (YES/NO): NO